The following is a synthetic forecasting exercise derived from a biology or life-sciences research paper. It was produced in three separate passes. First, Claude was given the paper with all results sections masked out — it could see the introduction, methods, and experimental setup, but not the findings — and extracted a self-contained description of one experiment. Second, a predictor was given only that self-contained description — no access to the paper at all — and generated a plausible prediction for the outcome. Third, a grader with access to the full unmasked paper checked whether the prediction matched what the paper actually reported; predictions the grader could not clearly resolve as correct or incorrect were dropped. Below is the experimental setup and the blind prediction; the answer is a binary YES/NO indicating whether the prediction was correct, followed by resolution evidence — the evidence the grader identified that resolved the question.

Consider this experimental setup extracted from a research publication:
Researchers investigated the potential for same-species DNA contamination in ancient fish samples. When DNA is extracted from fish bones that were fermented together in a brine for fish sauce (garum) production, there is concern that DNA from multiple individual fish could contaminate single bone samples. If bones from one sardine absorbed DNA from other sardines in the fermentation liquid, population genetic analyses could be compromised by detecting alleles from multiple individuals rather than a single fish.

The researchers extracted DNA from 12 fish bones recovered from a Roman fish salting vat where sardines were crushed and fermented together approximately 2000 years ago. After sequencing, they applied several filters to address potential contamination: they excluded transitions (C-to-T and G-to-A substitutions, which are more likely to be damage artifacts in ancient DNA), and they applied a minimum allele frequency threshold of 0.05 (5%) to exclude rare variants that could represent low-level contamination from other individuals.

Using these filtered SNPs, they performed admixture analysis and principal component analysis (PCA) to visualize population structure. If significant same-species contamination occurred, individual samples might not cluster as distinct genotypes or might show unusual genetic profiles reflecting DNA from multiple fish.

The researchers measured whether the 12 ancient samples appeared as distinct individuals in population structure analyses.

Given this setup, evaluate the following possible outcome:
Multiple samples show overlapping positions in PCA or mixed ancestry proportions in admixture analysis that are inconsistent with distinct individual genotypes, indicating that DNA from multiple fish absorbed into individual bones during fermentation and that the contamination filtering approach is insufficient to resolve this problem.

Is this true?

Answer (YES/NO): NO